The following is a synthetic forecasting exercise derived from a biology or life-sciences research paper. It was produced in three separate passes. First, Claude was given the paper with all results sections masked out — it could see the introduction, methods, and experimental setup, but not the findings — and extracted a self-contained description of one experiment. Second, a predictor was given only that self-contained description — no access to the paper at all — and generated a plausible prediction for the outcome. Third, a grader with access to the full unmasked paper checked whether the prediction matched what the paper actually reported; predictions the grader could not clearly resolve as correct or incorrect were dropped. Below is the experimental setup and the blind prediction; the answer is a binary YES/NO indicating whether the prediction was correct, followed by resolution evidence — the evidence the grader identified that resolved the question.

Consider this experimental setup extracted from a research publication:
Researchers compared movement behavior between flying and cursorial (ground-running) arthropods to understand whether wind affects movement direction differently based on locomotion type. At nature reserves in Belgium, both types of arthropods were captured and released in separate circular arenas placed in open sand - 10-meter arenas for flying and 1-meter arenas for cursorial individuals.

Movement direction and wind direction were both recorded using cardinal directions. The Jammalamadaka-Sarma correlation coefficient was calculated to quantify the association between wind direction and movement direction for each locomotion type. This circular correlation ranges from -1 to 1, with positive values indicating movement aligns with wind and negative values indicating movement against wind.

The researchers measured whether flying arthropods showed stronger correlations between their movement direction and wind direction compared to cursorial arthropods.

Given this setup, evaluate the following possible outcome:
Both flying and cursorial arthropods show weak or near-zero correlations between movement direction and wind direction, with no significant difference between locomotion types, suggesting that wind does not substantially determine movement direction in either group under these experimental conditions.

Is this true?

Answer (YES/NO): NO